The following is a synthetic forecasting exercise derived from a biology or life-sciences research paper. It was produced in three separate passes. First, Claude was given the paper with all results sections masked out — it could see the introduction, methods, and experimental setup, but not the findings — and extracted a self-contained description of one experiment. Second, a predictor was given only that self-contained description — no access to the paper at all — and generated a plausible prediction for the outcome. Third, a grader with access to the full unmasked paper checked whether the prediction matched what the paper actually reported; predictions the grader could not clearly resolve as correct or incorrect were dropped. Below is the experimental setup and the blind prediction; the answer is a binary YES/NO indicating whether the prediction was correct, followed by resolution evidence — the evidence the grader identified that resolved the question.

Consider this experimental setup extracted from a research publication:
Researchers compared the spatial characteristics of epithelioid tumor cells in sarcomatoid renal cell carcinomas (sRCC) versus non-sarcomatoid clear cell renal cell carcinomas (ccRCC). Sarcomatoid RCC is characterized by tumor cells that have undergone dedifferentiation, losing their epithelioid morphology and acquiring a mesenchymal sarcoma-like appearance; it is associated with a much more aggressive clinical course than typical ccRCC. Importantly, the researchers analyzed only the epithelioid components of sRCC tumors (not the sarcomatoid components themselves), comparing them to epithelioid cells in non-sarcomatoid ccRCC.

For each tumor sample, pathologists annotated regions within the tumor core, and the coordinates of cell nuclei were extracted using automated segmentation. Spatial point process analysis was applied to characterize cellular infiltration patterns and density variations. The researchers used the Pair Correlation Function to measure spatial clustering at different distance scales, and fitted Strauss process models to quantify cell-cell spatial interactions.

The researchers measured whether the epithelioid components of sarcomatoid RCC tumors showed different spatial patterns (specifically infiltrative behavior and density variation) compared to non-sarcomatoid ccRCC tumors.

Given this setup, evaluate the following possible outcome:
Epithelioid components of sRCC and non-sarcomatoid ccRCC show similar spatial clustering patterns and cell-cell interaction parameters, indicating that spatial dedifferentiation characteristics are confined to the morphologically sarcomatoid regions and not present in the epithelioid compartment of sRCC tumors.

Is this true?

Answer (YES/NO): NO